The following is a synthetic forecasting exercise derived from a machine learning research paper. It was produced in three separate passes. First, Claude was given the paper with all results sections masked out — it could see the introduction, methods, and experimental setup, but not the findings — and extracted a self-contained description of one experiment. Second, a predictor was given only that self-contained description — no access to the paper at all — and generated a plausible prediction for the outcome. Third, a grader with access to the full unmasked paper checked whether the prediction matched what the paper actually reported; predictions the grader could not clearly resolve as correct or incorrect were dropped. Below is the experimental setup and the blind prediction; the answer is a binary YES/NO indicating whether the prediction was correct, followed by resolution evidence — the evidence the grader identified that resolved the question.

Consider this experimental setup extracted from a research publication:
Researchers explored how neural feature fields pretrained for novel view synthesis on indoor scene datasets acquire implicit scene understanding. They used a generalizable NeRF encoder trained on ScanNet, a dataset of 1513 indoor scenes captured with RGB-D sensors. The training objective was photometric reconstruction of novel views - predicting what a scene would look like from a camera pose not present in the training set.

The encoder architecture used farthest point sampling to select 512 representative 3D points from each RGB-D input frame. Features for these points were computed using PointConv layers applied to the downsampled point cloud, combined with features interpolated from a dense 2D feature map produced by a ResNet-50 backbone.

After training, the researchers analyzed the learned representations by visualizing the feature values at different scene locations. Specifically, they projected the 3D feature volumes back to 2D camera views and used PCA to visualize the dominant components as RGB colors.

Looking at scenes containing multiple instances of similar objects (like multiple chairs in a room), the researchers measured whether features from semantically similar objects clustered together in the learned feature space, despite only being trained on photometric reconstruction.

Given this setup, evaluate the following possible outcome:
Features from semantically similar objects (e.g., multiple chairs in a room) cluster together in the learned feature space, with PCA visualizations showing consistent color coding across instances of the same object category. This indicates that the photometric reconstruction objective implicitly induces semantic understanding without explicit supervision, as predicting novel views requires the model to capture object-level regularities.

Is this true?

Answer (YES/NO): YES